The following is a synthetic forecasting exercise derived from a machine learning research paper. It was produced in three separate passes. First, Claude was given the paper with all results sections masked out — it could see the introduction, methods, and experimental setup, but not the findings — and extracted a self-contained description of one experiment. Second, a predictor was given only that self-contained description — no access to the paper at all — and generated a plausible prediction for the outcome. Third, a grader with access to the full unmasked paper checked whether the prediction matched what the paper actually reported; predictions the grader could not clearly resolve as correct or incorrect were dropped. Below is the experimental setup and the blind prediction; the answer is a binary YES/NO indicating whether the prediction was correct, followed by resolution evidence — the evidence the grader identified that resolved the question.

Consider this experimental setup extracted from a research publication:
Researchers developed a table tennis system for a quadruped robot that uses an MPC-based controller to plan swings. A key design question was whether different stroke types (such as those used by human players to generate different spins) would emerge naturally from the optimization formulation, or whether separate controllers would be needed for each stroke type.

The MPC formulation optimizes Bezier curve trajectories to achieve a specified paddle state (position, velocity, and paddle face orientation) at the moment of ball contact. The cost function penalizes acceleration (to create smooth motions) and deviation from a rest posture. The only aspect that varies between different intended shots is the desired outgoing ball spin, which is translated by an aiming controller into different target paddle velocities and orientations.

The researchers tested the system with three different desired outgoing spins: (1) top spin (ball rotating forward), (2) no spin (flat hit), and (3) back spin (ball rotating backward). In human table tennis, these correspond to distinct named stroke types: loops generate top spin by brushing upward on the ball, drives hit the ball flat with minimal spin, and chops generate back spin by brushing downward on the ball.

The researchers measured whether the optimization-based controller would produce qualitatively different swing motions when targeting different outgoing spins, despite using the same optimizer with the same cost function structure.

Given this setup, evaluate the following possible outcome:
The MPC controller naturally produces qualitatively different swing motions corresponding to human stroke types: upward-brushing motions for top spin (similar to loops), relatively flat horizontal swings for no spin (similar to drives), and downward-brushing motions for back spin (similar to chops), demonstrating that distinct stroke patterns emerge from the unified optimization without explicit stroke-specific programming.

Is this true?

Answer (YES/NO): YES